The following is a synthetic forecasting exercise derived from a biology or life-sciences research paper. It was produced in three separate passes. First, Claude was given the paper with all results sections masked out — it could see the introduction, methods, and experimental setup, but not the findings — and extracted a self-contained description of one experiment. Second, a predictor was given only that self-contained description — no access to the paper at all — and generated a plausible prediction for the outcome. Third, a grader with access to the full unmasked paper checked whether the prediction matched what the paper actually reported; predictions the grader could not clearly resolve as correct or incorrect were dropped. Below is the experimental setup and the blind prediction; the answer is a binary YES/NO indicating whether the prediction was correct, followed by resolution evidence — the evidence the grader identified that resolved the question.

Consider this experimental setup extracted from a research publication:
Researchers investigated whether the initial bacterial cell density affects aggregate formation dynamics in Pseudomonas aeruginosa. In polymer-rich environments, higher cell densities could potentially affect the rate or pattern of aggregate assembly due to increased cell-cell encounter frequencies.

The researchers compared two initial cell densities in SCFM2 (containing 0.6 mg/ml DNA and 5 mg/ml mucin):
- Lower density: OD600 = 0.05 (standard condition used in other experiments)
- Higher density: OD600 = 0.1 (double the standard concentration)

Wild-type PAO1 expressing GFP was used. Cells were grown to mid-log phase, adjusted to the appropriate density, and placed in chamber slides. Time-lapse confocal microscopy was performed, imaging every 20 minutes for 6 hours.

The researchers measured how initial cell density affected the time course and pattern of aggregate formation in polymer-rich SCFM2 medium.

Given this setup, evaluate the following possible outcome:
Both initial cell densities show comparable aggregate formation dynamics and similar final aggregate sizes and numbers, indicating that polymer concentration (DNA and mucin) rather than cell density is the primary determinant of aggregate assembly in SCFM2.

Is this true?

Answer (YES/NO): NO